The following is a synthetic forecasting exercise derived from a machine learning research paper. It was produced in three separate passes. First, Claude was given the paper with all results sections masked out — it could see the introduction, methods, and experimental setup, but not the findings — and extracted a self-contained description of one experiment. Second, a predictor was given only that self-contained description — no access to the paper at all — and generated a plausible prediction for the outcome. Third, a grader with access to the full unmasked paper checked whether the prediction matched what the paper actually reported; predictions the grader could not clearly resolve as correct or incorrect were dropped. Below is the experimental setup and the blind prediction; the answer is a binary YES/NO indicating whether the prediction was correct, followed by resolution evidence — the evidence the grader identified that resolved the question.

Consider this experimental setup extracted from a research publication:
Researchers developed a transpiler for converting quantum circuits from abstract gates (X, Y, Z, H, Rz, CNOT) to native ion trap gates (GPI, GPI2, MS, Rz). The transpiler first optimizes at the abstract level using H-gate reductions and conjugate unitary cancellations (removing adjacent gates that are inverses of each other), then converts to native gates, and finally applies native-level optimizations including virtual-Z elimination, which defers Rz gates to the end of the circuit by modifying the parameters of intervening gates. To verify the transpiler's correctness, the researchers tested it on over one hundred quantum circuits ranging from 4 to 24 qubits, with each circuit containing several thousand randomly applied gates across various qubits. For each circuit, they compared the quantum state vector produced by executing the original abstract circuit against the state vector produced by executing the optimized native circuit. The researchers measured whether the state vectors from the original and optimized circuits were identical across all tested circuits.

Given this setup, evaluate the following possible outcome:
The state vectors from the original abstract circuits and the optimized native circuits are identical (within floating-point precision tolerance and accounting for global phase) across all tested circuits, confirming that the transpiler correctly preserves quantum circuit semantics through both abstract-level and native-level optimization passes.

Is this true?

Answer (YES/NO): YES